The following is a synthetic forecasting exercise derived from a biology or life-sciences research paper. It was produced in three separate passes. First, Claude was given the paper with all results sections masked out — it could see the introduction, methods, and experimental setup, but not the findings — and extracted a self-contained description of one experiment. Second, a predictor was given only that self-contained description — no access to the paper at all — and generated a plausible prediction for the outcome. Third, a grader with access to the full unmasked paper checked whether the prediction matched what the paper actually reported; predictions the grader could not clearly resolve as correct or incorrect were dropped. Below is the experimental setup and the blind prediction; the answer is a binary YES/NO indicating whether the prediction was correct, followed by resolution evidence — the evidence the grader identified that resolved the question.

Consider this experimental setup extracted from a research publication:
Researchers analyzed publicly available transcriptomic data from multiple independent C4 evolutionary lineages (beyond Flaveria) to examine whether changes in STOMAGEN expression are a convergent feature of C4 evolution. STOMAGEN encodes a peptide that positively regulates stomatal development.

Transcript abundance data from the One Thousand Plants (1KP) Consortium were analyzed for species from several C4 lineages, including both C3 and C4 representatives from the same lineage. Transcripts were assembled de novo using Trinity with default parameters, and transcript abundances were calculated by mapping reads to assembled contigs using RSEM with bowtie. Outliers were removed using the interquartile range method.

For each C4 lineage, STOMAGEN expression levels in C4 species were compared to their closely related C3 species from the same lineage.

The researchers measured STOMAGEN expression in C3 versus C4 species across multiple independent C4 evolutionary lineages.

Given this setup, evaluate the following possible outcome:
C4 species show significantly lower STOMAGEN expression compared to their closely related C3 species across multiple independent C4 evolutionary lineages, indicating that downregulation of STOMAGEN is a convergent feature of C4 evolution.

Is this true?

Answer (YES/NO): YES